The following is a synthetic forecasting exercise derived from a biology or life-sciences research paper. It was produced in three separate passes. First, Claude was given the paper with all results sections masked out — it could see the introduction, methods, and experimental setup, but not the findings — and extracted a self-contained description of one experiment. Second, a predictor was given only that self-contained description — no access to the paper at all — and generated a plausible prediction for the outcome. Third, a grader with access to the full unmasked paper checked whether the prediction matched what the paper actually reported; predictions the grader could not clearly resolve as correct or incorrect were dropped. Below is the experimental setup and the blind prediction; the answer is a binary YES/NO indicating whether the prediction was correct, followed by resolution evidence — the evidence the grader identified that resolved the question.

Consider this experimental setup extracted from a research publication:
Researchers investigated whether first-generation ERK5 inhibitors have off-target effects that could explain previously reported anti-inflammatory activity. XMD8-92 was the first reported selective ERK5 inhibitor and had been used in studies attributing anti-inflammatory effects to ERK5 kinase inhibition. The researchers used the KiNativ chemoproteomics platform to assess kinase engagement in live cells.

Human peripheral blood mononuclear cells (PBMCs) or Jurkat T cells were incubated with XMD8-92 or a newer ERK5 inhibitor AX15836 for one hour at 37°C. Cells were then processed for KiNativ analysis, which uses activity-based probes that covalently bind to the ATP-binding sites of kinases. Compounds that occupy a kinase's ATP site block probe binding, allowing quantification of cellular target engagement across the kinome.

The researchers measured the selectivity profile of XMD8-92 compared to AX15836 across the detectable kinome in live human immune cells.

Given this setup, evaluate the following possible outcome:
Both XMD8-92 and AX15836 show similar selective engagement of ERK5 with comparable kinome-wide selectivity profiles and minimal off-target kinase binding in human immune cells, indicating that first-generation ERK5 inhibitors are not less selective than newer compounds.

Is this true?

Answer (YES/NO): NO